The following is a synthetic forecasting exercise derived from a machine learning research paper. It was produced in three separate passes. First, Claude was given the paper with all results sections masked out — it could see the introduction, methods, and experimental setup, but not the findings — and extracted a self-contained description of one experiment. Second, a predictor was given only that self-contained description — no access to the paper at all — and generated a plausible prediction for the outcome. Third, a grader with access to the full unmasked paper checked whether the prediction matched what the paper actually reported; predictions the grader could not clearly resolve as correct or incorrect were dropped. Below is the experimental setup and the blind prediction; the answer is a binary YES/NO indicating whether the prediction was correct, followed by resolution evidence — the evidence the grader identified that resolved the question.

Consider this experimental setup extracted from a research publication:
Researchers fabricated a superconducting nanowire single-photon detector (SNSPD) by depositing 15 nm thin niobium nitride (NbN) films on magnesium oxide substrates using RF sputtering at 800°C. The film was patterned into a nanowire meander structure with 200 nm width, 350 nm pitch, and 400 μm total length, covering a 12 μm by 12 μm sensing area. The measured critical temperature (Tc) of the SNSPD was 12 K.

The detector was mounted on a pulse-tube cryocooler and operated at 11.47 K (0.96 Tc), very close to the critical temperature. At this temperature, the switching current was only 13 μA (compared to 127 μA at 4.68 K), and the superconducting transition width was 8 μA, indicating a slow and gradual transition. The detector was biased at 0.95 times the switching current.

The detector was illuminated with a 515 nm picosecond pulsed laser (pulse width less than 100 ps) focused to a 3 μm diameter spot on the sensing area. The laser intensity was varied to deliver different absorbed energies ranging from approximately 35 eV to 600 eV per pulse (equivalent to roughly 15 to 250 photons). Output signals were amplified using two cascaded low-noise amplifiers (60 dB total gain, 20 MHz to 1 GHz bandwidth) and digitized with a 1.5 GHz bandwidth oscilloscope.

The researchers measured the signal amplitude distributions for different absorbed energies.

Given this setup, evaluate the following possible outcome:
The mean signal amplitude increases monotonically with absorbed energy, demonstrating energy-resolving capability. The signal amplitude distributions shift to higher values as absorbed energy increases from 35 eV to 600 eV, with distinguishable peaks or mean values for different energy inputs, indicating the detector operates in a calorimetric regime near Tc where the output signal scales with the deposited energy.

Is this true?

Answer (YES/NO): YES